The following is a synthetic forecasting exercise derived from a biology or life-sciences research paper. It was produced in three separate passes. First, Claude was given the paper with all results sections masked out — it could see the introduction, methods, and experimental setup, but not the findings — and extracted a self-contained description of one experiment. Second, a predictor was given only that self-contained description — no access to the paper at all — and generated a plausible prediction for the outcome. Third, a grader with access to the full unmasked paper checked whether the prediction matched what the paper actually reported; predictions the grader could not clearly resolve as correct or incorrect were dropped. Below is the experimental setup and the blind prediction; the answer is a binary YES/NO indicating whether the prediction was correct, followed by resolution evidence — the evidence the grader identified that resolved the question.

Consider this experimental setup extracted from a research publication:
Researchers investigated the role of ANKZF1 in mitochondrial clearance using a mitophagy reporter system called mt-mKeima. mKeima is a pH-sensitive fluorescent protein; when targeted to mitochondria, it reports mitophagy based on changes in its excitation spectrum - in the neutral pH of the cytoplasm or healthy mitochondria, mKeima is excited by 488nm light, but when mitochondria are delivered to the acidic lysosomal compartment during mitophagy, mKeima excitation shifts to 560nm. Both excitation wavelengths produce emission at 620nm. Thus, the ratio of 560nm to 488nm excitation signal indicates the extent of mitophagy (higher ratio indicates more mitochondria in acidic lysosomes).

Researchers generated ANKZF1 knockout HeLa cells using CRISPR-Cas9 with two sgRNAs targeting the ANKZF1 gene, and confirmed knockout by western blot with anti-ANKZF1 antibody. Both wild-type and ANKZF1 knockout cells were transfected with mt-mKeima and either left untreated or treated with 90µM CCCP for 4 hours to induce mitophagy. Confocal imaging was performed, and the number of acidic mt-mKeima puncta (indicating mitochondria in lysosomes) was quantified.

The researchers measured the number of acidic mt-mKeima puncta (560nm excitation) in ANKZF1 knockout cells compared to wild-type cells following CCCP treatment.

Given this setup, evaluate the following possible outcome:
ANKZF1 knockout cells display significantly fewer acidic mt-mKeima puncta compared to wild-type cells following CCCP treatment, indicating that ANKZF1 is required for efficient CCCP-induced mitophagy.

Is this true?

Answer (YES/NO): YES